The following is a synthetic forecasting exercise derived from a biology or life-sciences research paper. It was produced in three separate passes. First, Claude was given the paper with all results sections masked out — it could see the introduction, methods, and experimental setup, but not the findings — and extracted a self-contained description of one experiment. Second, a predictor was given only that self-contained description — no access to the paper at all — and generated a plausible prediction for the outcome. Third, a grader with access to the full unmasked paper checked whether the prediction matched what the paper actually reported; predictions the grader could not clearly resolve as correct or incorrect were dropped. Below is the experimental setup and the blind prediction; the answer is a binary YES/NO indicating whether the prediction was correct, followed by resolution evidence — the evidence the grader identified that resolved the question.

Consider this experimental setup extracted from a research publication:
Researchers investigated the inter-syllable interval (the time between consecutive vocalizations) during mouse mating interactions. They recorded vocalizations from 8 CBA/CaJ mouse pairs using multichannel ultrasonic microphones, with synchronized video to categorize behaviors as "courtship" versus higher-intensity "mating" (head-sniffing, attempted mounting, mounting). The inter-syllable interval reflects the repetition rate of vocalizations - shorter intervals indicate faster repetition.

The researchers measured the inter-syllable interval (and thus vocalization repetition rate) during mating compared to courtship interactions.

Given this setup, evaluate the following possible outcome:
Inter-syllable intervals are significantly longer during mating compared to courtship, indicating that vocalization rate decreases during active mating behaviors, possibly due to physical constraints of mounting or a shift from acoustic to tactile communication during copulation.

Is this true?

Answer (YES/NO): NO